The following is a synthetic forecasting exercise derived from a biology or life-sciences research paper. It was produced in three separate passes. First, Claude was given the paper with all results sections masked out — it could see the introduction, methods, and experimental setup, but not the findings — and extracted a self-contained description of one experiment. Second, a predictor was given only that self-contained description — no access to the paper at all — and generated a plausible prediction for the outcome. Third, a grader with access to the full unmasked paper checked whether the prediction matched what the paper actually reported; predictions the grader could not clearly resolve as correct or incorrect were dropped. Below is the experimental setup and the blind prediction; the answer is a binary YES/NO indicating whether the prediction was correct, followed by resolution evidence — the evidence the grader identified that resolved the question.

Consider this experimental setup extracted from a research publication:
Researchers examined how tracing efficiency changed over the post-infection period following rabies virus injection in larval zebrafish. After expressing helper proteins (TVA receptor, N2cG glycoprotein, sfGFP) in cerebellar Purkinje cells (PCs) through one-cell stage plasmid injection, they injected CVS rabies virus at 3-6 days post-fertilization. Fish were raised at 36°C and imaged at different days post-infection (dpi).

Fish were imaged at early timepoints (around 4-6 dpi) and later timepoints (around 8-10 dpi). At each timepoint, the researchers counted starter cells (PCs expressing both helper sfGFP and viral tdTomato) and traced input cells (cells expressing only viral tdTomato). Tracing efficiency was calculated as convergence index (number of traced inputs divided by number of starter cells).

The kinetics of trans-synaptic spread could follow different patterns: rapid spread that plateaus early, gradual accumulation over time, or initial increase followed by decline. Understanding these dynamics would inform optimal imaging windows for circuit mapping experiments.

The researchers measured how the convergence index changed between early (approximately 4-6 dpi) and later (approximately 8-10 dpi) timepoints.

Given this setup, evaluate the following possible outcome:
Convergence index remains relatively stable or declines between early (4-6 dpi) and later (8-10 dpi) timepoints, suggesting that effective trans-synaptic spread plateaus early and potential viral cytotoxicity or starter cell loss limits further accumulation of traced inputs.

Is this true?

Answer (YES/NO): YES